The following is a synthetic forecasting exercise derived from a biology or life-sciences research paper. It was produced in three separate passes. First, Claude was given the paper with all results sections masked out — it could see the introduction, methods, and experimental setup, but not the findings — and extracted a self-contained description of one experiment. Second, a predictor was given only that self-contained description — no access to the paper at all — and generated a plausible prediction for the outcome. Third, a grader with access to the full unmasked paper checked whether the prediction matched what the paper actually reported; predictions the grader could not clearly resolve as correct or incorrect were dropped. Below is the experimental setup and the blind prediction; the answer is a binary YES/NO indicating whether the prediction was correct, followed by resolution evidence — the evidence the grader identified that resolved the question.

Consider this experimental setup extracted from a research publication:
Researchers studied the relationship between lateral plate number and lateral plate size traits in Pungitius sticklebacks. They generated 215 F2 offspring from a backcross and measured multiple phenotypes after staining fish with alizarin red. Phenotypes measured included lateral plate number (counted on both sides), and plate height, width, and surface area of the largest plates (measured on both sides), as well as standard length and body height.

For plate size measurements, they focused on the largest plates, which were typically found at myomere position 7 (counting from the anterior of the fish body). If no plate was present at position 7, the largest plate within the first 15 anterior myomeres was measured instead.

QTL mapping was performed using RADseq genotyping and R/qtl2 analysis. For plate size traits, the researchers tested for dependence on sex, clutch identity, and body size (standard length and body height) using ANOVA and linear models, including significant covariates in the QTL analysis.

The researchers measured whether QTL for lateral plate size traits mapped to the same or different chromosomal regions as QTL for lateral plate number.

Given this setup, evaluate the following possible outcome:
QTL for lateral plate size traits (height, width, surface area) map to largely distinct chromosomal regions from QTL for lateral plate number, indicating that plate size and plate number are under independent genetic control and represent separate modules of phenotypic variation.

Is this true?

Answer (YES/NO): NO